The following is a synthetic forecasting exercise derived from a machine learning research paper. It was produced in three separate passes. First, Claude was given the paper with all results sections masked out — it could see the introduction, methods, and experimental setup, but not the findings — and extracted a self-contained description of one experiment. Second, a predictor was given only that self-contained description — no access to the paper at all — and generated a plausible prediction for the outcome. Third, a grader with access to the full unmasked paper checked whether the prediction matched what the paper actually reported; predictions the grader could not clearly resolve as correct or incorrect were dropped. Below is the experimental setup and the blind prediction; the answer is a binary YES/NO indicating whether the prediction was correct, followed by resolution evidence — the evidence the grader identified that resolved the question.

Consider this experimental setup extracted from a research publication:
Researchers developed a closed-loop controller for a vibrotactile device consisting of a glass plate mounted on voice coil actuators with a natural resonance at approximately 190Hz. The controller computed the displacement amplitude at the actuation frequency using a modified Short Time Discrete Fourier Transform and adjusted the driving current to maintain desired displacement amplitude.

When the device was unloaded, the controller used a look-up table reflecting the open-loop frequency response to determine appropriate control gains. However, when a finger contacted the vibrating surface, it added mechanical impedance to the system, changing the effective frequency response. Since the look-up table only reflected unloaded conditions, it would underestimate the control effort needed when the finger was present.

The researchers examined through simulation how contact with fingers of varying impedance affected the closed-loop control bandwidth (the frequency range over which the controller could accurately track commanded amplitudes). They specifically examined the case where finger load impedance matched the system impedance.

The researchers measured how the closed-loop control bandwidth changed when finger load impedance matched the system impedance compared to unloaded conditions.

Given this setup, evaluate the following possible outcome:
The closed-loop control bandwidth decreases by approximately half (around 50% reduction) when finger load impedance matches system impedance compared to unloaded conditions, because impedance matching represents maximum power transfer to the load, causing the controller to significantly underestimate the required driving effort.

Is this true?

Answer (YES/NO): YES